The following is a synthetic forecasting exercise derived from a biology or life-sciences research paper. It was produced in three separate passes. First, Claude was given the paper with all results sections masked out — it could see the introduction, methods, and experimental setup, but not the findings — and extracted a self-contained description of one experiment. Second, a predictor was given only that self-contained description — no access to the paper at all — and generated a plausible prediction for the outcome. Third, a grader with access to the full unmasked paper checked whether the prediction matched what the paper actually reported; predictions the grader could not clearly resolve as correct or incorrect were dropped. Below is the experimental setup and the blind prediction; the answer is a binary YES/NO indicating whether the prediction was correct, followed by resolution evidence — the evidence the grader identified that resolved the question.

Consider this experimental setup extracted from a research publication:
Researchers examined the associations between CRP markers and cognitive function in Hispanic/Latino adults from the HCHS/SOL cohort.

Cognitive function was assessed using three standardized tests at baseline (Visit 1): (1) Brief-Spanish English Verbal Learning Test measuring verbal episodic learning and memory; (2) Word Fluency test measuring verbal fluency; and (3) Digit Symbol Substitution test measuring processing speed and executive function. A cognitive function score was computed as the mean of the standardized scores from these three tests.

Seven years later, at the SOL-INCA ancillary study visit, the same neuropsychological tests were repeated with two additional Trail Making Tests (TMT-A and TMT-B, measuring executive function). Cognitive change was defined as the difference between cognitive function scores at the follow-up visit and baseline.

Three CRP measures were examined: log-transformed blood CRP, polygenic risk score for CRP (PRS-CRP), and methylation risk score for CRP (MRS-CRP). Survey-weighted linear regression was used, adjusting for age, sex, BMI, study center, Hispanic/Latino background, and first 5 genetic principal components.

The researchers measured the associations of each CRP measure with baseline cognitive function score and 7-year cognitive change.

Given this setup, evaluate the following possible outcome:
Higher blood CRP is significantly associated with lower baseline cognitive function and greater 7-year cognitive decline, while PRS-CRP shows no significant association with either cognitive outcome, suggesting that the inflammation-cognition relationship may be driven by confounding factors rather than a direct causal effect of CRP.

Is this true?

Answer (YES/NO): NO